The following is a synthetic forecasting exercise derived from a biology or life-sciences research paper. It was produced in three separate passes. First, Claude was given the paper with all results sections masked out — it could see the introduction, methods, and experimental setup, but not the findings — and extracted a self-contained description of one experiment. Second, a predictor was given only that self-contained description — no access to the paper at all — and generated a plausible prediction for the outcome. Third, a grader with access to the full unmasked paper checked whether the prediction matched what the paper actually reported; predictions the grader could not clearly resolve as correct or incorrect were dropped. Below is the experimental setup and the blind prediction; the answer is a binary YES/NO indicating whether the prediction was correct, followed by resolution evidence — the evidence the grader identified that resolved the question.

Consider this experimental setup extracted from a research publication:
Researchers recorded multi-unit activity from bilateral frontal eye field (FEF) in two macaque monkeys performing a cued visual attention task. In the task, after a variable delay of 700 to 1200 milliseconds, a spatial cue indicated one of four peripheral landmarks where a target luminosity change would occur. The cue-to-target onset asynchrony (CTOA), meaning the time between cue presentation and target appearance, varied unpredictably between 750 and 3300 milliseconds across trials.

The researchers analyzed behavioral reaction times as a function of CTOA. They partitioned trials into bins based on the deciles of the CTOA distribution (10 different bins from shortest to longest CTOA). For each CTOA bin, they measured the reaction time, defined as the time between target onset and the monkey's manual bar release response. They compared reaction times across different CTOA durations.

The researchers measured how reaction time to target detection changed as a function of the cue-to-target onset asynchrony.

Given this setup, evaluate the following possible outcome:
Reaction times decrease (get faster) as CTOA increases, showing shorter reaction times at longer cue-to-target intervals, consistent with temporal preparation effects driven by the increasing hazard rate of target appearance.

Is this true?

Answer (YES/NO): YES